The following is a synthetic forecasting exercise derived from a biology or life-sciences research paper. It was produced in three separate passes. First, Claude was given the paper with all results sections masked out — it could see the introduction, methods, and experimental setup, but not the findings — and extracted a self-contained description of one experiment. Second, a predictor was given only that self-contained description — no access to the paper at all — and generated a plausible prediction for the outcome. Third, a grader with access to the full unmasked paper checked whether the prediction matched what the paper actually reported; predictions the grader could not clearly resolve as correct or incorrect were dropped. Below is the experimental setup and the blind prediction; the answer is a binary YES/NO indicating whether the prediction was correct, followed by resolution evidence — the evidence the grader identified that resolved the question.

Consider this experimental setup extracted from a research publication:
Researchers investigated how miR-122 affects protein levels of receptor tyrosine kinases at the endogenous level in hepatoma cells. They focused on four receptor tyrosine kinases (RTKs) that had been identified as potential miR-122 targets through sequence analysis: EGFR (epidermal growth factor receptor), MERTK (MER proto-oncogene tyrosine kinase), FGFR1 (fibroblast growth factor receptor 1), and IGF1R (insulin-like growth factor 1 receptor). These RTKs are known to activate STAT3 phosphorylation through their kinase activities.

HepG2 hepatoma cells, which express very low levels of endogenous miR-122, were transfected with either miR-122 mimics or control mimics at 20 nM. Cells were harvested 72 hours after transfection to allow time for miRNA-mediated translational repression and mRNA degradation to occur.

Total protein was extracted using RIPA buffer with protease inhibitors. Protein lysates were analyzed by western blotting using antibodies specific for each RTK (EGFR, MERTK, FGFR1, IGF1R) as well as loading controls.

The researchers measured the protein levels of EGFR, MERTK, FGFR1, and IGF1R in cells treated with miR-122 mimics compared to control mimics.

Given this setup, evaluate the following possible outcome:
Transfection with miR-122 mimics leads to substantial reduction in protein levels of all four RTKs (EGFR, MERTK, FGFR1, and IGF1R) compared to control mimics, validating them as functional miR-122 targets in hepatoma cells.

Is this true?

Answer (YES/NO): NO